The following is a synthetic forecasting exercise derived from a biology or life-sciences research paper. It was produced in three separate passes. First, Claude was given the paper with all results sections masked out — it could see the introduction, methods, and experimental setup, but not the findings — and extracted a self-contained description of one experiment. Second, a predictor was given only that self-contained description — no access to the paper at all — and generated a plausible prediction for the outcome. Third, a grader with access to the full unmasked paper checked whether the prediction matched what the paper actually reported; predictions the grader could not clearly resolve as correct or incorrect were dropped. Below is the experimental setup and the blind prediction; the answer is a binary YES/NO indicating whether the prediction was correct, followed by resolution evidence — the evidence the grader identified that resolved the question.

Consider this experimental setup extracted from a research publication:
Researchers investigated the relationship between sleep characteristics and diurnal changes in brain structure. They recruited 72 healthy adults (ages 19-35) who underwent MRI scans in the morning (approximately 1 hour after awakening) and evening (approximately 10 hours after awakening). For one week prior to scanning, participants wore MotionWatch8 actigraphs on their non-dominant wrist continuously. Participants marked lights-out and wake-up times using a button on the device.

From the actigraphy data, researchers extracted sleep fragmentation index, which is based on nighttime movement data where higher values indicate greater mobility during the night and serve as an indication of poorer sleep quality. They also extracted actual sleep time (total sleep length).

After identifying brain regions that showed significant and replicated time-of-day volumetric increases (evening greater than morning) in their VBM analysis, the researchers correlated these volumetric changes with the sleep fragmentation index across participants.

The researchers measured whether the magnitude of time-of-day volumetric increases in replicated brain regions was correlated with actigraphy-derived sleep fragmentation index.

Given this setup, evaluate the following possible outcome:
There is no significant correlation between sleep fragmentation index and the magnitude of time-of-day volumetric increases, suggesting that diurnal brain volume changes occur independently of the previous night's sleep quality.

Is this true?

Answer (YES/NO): YES